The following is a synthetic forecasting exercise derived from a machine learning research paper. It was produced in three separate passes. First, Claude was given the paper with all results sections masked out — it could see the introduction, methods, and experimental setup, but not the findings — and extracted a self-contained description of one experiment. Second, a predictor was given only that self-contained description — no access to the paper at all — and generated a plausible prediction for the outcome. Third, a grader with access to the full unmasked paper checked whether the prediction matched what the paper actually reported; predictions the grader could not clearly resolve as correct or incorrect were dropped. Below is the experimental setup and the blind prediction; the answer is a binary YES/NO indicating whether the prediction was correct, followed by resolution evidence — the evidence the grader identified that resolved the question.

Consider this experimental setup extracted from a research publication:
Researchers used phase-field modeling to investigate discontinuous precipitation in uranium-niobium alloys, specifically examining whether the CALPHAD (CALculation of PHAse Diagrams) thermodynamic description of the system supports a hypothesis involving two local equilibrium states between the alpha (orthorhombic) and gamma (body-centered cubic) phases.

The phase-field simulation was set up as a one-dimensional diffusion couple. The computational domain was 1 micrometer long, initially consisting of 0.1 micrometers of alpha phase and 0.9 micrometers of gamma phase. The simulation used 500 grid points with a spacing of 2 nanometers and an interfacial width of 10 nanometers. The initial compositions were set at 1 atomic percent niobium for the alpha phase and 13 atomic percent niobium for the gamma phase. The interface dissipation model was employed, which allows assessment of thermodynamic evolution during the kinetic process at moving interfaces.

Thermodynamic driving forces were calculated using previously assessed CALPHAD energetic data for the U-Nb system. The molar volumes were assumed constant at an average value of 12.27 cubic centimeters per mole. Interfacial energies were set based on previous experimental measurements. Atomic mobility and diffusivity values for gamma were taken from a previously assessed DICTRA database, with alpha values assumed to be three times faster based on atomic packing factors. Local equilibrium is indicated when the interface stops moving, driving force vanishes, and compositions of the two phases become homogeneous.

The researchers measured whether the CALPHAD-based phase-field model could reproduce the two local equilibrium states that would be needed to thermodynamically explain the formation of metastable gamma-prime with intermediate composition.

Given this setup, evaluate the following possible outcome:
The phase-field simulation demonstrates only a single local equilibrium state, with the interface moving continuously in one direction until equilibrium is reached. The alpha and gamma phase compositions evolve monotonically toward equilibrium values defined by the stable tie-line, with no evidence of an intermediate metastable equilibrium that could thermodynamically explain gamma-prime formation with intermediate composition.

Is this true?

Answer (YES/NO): NO